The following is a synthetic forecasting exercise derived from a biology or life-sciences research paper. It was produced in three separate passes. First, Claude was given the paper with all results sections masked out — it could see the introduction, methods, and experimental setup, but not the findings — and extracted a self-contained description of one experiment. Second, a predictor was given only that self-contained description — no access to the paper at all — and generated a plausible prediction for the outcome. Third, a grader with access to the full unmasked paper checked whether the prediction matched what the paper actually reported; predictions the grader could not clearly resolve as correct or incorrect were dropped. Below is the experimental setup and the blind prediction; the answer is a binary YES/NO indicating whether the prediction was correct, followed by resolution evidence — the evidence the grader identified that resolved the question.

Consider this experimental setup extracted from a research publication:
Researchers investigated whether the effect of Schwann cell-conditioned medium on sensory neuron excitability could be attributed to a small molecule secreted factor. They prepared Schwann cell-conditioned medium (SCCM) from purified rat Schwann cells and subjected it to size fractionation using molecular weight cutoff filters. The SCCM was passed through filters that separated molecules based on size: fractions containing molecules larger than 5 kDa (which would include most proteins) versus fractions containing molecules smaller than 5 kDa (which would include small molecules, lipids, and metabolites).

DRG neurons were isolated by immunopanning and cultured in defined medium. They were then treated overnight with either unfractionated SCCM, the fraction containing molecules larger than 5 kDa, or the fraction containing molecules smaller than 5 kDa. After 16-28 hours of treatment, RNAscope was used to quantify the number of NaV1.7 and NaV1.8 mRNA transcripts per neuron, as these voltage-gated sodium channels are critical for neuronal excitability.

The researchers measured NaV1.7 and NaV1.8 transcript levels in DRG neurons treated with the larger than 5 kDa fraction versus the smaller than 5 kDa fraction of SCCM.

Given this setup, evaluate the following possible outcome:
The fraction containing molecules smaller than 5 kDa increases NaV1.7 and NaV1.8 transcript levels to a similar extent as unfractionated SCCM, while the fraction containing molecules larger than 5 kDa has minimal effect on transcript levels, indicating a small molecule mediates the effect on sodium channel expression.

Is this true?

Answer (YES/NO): YES